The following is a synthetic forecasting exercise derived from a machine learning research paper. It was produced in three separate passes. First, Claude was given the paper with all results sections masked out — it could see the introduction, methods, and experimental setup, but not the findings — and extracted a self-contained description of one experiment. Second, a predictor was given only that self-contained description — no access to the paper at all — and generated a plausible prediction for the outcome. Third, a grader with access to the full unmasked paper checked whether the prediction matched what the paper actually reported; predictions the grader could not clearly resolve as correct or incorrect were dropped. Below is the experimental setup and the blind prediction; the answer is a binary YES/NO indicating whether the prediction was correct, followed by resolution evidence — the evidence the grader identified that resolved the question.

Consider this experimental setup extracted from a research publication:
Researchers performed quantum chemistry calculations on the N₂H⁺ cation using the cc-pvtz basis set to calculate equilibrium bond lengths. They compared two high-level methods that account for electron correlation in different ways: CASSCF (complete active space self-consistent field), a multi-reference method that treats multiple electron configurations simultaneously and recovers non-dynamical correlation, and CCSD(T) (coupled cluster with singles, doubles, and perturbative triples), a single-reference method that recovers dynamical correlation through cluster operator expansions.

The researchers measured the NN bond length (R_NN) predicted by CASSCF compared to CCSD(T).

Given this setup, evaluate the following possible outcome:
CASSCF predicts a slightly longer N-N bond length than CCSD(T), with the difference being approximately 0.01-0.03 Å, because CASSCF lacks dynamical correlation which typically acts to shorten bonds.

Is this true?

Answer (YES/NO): NO